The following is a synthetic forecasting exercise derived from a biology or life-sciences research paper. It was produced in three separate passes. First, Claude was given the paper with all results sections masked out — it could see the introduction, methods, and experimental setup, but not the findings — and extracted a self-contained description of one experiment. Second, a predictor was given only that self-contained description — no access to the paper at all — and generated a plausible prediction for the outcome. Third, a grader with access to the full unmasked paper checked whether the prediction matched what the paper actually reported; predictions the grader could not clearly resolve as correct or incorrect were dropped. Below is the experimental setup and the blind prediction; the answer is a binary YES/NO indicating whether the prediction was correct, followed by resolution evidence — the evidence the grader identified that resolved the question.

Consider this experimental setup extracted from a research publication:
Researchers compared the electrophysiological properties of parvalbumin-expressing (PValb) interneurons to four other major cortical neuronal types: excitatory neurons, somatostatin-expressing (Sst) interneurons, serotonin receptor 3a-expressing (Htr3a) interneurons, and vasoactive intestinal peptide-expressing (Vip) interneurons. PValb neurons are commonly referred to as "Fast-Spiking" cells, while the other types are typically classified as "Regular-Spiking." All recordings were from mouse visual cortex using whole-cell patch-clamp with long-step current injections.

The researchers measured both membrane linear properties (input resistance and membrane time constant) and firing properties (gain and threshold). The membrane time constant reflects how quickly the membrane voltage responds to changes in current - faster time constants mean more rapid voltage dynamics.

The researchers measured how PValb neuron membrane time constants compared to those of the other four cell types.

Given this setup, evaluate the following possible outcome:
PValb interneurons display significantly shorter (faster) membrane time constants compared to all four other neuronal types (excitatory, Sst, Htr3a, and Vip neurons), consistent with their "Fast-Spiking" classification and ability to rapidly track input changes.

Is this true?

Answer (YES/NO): YES